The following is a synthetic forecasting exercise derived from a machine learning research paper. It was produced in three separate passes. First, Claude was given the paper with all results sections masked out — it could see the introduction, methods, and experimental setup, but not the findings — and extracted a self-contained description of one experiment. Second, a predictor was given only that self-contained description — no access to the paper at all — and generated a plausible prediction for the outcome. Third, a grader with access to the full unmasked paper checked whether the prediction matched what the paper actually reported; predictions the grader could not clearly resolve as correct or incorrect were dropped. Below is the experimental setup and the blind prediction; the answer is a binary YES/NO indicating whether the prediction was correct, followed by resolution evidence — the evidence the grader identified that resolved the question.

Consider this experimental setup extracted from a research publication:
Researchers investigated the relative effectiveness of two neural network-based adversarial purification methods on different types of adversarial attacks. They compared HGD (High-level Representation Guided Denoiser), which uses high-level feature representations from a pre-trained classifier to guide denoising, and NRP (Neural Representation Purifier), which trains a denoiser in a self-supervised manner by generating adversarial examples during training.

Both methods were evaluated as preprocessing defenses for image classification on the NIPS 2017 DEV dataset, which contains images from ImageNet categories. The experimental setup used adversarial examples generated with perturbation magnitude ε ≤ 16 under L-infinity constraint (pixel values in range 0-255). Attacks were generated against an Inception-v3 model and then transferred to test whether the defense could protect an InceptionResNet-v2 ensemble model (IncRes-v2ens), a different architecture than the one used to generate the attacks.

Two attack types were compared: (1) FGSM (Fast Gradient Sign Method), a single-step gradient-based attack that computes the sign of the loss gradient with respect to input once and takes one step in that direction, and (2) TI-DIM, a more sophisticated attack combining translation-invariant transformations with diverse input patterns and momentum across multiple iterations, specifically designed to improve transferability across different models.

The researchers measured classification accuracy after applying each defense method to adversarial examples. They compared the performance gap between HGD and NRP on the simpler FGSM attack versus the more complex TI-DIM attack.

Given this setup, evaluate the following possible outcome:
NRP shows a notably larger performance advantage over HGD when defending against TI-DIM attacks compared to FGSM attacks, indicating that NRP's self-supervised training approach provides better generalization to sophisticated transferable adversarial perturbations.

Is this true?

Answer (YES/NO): YES